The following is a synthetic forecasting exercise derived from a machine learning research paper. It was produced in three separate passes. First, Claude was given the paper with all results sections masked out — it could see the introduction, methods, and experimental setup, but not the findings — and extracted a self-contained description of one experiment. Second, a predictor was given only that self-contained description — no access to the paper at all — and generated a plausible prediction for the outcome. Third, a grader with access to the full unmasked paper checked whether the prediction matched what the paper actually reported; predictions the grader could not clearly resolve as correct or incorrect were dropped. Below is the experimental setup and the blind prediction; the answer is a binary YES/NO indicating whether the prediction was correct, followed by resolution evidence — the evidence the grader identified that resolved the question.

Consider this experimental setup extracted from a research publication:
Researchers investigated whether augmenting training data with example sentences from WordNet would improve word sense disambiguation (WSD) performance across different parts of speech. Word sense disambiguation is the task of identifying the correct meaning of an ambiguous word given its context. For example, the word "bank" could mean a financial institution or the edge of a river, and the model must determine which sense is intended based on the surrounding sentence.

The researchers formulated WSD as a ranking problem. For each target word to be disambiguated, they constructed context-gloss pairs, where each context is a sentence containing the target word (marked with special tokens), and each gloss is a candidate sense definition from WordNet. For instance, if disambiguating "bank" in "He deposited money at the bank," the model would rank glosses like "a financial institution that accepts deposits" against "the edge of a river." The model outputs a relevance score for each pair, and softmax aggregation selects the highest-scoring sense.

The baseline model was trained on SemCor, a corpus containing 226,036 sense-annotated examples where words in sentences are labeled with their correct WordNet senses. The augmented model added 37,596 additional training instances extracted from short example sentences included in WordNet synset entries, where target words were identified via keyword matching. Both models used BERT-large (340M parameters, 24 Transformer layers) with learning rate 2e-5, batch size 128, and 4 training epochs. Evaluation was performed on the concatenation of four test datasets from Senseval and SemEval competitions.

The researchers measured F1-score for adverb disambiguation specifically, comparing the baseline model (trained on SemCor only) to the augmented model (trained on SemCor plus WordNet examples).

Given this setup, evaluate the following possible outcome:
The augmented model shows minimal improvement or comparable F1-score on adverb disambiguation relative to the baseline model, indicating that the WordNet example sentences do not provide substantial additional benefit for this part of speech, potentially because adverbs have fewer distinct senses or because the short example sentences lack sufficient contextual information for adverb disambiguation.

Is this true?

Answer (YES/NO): NO